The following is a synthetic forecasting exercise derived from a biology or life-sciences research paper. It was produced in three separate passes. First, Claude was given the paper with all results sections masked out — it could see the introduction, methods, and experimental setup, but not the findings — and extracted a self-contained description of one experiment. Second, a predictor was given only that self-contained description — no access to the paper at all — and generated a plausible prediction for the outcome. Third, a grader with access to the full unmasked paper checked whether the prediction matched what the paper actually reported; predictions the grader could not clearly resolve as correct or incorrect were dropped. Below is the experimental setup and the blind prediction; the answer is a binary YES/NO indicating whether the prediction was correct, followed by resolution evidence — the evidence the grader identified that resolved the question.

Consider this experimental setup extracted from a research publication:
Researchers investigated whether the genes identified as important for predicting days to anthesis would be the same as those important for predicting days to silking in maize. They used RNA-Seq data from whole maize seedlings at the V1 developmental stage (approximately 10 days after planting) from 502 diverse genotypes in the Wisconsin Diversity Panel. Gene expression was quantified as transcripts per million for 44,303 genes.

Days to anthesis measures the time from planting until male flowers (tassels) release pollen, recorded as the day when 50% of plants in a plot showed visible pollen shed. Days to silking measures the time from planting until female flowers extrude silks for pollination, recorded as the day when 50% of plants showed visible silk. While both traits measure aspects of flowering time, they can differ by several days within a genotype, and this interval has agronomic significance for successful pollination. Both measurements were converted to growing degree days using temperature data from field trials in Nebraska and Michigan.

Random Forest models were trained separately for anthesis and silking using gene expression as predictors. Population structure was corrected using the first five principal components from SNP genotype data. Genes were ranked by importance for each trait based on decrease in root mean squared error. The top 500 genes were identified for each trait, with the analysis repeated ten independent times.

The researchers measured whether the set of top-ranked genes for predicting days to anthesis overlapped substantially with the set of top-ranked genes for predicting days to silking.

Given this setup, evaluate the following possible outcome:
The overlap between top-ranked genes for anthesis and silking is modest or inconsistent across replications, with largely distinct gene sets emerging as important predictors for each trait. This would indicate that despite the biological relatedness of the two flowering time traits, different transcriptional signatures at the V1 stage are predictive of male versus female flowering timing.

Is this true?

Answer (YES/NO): NO